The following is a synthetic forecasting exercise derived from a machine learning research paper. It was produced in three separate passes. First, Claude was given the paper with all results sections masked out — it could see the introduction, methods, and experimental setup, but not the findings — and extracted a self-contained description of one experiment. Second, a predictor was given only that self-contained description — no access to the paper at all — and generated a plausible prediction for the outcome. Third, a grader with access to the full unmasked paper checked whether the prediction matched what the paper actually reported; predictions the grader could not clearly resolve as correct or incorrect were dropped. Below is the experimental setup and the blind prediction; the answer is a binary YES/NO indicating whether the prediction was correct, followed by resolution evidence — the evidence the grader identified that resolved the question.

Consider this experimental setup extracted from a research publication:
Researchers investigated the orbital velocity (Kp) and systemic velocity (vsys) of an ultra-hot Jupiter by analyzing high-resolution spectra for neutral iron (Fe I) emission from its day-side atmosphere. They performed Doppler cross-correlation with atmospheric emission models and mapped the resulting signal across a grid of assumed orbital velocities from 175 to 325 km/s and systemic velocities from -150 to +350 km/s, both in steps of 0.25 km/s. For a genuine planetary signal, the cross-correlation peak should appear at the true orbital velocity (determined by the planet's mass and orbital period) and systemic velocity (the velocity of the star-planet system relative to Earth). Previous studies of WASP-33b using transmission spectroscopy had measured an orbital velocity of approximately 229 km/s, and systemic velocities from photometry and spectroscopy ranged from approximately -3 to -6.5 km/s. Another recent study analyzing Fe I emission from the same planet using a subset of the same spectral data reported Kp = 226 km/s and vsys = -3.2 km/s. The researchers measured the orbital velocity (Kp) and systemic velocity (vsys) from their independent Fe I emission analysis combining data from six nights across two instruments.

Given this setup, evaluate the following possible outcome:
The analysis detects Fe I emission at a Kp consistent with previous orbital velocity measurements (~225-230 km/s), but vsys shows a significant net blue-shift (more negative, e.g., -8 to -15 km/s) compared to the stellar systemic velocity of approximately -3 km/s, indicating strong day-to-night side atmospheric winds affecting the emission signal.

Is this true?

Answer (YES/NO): NO